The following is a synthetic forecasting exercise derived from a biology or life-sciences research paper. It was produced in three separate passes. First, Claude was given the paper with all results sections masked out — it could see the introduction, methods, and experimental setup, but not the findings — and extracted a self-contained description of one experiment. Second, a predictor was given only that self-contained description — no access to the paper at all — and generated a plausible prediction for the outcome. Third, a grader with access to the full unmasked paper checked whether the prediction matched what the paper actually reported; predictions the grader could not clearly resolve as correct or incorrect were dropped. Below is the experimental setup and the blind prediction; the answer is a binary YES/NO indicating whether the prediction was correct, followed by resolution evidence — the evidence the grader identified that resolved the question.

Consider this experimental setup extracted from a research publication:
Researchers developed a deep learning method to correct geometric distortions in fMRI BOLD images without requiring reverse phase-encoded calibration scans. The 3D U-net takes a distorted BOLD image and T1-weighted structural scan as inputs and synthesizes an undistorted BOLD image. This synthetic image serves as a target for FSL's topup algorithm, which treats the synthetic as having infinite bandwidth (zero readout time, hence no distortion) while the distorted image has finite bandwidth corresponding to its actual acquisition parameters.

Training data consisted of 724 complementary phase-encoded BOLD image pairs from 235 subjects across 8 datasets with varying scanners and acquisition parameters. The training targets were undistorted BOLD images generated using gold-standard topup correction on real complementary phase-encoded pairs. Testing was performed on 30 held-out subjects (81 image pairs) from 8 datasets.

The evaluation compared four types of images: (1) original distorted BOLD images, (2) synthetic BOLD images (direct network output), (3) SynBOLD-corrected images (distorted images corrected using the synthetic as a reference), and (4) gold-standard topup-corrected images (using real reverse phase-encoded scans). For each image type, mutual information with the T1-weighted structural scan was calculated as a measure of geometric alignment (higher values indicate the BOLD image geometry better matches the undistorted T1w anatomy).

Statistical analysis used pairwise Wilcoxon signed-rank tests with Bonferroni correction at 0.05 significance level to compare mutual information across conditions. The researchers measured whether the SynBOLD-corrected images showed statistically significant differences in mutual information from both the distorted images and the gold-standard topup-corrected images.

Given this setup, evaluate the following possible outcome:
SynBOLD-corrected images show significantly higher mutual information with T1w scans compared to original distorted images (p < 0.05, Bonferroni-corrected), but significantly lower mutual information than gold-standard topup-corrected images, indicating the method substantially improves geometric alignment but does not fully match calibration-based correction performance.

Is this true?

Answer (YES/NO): NO